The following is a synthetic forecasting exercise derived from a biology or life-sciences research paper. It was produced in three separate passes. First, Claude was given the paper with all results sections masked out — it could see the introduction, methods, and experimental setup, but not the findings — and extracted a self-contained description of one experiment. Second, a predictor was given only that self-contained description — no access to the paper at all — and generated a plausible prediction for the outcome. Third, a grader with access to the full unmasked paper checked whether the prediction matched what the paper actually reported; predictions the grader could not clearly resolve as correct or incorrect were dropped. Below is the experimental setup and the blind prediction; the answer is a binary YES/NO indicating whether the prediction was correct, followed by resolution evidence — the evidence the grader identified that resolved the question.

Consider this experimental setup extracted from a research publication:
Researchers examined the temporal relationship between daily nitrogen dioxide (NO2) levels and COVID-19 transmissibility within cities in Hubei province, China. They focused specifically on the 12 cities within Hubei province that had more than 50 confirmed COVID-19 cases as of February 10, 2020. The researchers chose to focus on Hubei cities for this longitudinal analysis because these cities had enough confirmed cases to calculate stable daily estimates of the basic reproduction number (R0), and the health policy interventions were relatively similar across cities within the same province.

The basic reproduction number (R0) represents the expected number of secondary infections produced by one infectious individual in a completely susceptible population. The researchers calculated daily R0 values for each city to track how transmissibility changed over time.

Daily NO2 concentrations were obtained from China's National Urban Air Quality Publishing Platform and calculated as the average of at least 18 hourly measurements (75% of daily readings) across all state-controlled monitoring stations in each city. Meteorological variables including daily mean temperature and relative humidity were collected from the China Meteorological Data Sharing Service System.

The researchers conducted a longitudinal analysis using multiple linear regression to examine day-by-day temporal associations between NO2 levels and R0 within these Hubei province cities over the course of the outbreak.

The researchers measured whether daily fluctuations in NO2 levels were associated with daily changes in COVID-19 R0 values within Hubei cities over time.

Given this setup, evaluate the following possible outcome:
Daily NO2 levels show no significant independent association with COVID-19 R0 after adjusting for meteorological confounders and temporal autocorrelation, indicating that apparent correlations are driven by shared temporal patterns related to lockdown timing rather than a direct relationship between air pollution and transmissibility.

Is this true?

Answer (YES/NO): NO